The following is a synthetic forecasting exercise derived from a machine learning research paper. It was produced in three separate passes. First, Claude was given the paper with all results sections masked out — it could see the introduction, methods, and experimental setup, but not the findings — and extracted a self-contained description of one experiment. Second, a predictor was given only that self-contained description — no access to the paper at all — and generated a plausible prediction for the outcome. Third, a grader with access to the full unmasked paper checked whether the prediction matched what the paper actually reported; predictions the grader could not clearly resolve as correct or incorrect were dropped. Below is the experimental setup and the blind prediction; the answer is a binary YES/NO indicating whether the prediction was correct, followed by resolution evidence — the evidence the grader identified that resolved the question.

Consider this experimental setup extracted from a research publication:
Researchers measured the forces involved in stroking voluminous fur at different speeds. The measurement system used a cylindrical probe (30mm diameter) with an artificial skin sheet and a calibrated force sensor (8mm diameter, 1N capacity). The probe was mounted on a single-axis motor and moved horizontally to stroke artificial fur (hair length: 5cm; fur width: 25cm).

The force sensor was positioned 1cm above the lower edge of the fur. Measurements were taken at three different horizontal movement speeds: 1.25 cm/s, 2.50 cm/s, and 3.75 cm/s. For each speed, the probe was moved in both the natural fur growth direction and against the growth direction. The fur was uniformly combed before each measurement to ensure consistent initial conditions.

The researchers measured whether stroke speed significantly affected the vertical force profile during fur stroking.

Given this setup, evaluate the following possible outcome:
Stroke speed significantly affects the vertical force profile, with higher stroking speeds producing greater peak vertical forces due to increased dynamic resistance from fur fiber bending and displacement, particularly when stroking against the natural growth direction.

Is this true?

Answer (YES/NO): NO